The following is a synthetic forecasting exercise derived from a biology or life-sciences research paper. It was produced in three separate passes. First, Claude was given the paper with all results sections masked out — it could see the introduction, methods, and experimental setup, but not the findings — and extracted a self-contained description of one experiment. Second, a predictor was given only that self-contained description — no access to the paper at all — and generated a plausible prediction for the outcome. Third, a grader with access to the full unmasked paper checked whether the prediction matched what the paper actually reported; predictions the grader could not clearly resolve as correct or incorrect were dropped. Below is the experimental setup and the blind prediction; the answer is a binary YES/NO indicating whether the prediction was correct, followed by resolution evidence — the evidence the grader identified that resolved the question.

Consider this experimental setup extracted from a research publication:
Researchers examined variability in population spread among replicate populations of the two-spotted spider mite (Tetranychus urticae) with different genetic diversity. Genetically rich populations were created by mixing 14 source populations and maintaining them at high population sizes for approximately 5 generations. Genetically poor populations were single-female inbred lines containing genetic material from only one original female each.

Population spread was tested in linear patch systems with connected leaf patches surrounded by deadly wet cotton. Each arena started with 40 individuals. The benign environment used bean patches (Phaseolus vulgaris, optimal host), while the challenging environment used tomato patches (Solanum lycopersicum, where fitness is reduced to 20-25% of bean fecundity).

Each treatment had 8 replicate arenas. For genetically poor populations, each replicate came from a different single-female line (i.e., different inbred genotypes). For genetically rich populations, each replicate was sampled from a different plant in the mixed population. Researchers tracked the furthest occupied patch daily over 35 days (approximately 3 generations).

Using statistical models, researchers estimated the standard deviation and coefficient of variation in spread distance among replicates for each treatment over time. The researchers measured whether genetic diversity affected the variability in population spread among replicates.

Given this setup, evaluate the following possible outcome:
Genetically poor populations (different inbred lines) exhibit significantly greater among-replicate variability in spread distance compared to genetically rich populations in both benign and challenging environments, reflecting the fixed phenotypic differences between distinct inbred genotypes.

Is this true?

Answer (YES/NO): NO